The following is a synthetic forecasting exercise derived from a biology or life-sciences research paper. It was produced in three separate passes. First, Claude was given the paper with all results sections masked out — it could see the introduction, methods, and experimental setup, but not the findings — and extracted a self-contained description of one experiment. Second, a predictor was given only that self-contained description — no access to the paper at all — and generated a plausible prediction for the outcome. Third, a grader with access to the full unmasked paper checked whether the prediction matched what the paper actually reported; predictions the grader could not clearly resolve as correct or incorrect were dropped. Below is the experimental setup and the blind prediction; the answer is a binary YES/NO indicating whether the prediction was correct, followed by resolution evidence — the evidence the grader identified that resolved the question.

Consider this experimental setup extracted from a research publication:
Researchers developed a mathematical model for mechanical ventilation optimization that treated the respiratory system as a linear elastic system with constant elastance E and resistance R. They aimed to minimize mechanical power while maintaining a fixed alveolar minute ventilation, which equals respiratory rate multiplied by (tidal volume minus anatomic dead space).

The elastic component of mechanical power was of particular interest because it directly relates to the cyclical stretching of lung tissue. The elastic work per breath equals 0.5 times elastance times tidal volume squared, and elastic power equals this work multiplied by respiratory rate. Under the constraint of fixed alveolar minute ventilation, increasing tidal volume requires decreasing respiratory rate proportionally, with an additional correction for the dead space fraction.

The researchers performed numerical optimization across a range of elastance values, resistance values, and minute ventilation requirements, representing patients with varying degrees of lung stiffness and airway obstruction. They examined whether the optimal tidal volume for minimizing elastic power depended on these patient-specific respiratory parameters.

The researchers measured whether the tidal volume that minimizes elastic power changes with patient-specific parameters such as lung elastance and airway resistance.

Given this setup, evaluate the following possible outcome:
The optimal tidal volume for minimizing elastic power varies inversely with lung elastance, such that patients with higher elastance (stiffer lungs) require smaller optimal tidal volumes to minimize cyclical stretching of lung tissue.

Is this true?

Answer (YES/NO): NO